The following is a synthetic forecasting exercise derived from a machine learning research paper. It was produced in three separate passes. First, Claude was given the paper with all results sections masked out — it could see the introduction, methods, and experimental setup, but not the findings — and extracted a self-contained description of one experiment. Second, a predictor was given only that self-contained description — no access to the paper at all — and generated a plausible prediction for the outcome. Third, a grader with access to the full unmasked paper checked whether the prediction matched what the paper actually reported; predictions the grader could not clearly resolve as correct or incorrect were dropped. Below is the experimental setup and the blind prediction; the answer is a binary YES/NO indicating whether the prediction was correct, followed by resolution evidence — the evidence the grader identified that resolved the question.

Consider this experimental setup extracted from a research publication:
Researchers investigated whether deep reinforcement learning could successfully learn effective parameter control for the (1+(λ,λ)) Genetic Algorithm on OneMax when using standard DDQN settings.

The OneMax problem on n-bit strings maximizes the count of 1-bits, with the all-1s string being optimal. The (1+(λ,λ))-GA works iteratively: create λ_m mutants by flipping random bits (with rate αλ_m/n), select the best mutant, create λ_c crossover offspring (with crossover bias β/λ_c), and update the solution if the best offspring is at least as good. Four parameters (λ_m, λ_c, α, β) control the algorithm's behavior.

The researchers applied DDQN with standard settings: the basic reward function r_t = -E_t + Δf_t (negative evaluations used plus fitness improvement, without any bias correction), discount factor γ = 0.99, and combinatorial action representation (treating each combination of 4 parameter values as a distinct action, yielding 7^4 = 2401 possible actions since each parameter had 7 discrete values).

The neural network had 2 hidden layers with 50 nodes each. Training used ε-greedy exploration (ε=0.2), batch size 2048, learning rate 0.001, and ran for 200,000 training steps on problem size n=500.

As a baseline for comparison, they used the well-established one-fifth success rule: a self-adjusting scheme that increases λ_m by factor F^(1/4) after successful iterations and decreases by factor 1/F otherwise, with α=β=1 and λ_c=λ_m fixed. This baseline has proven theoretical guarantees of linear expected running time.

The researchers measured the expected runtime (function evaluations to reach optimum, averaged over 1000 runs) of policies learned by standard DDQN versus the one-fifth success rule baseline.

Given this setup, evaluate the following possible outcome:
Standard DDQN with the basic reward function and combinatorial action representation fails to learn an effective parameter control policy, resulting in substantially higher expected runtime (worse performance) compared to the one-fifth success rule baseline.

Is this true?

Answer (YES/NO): NO